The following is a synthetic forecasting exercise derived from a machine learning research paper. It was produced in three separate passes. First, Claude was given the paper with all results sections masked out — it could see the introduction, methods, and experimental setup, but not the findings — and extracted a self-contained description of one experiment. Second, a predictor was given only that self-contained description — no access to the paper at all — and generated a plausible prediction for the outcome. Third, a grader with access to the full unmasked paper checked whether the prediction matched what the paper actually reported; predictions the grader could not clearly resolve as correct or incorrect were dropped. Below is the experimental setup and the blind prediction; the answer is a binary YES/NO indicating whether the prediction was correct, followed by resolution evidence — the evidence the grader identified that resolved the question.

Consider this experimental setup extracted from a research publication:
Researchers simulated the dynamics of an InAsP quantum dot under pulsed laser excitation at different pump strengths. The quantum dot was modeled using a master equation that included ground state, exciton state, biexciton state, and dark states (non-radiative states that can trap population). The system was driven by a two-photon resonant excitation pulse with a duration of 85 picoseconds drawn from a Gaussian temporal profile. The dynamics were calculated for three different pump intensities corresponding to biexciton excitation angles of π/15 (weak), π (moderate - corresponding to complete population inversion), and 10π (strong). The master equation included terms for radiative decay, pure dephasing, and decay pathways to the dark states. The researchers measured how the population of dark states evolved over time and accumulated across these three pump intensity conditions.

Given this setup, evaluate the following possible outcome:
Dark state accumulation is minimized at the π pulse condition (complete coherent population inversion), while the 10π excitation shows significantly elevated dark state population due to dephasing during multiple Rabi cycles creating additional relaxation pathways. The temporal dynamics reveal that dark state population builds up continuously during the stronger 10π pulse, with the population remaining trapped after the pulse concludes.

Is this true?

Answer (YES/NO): NO